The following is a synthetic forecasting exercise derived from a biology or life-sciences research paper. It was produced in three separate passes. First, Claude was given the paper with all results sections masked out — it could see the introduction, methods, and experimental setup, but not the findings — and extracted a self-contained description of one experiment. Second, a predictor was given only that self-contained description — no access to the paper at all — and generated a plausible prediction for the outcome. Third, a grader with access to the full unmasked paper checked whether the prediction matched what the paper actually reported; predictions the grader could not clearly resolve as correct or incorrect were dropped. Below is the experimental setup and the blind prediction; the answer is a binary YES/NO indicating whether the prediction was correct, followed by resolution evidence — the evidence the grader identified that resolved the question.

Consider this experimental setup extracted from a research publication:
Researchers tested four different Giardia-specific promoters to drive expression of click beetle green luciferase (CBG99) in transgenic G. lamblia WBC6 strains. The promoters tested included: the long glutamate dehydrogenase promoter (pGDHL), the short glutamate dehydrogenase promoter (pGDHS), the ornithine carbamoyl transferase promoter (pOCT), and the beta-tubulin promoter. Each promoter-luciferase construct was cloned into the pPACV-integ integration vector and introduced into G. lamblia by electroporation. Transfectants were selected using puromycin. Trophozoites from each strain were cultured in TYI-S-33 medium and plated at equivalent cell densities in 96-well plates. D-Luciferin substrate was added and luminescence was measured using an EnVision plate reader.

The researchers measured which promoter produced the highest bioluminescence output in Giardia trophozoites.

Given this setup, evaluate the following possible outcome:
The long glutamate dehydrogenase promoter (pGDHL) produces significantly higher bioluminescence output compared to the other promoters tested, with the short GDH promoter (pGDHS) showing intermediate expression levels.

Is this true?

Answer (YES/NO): NO